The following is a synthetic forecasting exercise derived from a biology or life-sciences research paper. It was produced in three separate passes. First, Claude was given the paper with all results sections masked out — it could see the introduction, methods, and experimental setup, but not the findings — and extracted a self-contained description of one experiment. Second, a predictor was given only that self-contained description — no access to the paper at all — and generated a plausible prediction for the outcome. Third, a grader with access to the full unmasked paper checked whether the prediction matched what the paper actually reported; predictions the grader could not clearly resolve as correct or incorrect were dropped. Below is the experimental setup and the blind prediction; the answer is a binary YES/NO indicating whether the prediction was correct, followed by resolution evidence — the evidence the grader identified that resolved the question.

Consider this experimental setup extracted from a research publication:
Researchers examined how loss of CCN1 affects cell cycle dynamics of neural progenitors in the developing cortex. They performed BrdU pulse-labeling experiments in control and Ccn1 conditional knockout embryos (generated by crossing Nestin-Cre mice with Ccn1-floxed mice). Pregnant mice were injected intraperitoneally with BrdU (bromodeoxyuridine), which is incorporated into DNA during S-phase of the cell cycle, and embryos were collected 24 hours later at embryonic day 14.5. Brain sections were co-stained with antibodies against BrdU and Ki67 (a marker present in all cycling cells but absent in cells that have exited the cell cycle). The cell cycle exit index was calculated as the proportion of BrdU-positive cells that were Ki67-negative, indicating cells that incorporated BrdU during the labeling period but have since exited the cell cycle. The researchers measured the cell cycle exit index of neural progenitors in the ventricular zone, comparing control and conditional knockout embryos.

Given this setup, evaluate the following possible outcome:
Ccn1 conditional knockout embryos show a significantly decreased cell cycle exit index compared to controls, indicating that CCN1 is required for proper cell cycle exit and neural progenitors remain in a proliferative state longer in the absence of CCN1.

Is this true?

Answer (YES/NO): NO